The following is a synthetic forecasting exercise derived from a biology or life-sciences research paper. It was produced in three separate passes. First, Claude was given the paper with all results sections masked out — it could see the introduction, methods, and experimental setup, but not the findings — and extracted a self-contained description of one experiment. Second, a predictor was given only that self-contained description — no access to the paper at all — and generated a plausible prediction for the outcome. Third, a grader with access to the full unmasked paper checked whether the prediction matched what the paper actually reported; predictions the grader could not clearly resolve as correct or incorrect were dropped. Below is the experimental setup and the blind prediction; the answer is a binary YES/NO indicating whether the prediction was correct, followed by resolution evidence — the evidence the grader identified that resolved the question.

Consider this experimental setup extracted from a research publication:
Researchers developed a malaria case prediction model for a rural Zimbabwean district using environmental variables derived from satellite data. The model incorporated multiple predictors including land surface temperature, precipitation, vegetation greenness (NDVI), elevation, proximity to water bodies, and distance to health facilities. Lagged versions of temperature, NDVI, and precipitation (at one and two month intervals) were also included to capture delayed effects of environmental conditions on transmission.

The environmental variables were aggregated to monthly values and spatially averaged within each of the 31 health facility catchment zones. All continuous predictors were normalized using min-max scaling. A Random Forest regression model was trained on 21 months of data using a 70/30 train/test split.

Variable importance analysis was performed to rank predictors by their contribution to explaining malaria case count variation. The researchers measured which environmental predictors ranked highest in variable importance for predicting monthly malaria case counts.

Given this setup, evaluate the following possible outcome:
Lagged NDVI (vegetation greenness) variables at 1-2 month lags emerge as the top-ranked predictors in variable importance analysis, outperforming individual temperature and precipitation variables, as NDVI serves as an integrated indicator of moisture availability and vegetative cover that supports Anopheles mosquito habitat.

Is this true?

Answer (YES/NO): NO